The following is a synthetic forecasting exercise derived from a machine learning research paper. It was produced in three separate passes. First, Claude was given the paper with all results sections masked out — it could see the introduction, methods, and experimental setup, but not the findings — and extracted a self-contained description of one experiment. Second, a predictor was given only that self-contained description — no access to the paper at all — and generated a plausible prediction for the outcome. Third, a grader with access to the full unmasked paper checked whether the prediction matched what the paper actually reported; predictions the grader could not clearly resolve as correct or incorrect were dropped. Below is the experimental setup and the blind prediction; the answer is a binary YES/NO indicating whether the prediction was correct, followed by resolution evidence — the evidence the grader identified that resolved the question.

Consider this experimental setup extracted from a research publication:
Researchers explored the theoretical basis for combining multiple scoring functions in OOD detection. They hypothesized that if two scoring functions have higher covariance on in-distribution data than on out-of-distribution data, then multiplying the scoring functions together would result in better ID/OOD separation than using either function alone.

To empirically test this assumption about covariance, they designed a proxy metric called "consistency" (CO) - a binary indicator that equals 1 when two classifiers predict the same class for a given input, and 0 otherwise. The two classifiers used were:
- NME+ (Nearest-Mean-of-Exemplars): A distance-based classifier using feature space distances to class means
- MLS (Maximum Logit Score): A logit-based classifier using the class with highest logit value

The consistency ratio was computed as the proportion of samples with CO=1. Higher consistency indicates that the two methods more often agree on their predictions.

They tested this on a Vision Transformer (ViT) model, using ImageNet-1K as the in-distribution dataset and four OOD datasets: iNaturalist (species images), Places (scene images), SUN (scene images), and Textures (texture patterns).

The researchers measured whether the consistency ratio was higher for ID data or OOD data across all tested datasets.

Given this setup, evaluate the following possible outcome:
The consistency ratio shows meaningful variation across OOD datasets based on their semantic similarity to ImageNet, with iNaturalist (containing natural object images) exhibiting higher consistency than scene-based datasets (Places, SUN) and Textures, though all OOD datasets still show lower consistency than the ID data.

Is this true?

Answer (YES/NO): NO